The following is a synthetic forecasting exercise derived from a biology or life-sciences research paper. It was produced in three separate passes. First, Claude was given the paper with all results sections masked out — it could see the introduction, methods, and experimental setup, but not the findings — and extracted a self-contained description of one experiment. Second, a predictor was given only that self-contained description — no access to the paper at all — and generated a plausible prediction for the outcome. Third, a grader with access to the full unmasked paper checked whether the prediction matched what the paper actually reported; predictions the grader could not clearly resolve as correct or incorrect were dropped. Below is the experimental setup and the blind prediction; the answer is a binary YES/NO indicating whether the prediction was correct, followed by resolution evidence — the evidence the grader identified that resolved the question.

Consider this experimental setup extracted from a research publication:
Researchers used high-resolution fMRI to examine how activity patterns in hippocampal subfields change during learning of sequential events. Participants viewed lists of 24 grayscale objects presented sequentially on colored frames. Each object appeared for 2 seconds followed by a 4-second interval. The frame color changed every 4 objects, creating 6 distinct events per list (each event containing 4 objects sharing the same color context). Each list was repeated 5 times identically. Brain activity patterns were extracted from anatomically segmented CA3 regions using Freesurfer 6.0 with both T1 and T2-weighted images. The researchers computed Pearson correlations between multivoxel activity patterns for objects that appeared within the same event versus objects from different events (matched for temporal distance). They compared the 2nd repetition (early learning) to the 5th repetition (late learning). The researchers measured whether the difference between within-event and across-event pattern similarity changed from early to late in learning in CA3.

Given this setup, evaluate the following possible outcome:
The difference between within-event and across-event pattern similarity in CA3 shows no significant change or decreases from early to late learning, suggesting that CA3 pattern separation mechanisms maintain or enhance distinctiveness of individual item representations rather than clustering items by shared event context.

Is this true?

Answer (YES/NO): NO